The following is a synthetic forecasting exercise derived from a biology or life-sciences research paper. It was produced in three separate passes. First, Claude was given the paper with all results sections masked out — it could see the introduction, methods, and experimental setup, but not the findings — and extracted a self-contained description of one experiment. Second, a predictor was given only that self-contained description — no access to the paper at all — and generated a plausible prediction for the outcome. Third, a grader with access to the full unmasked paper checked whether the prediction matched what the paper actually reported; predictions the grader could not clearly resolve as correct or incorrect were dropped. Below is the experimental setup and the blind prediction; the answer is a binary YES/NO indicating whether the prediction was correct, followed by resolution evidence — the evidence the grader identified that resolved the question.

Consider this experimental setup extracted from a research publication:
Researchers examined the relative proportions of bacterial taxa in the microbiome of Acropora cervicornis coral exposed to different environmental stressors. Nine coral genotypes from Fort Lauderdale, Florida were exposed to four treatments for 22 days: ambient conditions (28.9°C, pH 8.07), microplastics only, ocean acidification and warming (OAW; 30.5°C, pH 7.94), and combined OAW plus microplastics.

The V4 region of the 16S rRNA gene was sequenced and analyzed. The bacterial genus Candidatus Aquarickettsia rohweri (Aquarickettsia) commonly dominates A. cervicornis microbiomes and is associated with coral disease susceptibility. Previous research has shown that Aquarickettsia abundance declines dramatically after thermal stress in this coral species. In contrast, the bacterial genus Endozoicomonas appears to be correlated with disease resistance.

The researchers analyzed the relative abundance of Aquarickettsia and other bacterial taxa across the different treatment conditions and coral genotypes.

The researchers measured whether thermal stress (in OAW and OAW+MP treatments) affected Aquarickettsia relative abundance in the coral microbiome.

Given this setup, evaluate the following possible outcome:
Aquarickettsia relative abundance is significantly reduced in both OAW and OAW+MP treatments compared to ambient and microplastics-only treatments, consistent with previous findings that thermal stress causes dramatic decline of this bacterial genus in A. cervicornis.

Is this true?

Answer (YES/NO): NO